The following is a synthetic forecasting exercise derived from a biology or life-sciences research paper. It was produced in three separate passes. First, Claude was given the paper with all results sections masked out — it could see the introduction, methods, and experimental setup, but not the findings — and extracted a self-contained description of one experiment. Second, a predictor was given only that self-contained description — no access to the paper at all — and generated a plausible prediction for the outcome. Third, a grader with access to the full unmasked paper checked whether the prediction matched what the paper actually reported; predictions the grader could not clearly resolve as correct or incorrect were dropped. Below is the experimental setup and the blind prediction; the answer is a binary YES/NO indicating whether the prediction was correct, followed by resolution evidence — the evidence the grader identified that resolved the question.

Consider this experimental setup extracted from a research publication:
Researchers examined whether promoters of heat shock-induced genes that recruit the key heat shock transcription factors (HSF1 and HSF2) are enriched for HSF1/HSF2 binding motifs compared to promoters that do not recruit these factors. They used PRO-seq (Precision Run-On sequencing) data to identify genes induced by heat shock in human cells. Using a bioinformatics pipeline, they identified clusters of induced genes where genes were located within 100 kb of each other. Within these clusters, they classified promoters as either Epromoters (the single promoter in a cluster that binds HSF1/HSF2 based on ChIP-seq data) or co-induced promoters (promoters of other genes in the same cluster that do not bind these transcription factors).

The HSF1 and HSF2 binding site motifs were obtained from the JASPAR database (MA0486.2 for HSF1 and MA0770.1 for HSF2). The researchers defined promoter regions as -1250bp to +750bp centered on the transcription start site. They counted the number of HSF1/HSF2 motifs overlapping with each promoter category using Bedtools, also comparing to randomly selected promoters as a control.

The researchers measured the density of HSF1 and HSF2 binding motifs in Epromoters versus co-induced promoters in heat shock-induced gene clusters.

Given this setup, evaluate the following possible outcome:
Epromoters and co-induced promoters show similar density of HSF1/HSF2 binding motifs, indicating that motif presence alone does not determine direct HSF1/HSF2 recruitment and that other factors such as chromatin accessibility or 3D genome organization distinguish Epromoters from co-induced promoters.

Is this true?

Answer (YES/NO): NO